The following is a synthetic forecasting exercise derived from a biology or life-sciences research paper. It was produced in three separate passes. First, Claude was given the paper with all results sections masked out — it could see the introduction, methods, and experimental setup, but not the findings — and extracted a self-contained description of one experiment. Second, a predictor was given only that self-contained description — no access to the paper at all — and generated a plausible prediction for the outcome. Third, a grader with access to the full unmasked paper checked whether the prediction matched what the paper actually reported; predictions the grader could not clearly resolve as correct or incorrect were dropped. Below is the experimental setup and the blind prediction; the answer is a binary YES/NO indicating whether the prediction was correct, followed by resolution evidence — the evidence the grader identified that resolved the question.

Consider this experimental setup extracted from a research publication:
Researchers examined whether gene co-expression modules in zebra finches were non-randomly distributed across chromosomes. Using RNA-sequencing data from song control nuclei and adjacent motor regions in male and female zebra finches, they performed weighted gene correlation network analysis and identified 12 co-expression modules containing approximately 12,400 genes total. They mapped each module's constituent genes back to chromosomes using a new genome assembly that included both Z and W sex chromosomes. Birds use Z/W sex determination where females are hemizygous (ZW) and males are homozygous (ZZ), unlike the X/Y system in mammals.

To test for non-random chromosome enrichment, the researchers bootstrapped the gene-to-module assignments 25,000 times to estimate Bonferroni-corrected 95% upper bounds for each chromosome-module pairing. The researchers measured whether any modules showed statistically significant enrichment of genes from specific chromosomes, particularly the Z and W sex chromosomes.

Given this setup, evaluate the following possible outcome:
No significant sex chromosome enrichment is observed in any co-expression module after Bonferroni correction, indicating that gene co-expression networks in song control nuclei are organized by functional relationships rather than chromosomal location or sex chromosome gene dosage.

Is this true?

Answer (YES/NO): NO